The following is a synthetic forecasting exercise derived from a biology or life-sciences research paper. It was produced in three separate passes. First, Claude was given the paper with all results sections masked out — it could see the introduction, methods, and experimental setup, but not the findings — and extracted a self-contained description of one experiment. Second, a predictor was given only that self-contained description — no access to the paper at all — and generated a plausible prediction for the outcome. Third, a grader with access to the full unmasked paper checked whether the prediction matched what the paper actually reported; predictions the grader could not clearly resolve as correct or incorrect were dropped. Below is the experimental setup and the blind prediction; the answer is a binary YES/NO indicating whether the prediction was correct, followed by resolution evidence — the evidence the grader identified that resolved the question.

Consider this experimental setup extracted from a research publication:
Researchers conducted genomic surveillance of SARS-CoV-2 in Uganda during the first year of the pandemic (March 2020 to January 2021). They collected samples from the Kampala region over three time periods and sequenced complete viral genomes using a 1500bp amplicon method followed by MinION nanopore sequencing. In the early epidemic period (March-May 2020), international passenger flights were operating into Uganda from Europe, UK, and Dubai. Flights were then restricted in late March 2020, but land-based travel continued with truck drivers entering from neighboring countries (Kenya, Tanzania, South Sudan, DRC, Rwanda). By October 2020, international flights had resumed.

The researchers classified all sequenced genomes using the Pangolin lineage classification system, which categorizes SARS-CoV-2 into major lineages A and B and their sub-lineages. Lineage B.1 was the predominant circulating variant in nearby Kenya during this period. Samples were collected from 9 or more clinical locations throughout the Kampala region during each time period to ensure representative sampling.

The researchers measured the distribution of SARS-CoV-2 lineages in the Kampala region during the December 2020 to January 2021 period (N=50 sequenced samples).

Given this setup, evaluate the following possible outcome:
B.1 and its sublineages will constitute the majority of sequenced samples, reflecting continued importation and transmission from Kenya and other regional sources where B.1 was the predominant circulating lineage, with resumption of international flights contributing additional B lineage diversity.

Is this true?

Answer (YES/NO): NO